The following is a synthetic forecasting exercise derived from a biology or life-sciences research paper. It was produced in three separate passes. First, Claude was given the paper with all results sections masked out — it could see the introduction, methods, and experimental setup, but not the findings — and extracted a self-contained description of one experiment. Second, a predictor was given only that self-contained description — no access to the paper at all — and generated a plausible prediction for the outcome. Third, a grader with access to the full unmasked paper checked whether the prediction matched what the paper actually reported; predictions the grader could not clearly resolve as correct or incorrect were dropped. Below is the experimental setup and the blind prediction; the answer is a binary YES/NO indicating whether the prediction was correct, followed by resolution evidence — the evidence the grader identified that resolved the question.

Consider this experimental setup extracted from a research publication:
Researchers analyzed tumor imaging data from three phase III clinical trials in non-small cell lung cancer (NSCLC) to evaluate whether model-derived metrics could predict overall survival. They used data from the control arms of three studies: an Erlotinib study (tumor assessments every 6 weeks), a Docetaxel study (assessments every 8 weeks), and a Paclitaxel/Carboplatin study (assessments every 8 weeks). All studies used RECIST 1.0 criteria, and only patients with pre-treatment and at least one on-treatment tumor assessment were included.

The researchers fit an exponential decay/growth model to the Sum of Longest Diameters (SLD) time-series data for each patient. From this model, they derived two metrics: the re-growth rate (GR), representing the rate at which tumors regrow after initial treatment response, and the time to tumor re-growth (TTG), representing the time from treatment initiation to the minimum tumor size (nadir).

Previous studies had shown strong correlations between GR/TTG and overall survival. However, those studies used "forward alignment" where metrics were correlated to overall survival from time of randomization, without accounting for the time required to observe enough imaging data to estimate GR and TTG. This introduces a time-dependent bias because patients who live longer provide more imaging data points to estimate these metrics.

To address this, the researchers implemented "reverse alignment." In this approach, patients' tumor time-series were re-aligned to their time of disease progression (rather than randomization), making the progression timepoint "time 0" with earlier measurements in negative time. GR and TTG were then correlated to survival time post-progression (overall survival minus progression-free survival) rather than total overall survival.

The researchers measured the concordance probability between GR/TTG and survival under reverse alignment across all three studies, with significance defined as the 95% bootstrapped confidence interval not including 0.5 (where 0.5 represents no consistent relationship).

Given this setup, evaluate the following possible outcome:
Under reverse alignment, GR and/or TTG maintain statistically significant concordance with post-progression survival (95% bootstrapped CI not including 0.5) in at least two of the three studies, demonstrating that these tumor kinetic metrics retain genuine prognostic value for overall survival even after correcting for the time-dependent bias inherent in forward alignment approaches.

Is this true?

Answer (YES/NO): NO